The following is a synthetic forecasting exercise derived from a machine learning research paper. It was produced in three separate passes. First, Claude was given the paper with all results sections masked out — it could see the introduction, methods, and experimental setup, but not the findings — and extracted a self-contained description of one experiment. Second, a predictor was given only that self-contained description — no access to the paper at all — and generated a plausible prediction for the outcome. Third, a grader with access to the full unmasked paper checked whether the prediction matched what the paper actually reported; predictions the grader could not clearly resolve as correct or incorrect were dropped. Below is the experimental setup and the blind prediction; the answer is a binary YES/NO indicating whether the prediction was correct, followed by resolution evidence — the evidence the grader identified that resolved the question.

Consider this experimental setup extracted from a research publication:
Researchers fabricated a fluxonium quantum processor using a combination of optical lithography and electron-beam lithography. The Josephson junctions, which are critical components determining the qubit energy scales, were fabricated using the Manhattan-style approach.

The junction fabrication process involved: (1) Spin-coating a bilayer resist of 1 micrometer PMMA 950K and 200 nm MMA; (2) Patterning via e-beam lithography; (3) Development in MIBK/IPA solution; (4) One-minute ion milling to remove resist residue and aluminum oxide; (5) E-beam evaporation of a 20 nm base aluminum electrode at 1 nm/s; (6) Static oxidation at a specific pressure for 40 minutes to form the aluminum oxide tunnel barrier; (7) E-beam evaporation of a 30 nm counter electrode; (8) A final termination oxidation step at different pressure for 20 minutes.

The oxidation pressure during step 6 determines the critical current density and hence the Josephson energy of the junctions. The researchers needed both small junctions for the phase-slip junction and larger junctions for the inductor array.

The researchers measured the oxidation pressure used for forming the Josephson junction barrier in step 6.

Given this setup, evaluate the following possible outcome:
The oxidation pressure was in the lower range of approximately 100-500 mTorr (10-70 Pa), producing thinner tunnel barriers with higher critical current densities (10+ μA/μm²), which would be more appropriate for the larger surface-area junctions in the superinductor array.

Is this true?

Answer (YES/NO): NO